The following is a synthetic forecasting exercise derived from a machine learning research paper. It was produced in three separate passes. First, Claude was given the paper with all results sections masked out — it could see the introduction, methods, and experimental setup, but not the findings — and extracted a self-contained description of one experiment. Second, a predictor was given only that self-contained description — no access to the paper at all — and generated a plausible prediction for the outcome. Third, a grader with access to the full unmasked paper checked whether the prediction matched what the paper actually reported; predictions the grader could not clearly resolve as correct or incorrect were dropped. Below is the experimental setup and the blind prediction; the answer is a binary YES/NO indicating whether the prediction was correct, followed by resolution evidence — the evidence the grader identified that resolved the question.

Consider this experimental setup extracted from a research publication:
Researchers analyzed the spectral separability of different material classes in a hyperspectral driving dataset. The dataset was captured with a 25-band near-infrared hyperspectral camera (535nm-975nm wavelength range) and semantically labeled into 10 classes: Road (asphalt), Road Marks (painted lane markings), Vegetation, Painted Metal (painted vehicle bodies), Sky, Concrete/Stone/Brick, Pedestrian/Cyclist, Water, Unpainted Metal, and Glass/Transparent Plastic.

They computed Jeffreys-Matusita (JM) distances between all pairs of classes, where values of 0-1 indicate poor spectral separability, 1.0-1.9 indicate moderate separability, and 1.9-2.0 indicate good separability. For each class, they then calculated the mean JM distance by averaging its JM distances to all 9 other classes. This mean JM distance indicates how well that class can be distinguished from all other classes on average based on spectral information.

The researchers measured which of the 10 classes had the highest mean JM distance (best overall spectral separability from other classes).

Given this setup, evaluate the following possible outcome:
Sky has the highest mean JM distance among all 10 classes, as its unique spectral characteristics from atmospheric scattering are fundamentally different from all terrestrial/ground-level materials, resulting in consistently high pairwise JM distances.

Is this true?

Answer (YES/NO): YES